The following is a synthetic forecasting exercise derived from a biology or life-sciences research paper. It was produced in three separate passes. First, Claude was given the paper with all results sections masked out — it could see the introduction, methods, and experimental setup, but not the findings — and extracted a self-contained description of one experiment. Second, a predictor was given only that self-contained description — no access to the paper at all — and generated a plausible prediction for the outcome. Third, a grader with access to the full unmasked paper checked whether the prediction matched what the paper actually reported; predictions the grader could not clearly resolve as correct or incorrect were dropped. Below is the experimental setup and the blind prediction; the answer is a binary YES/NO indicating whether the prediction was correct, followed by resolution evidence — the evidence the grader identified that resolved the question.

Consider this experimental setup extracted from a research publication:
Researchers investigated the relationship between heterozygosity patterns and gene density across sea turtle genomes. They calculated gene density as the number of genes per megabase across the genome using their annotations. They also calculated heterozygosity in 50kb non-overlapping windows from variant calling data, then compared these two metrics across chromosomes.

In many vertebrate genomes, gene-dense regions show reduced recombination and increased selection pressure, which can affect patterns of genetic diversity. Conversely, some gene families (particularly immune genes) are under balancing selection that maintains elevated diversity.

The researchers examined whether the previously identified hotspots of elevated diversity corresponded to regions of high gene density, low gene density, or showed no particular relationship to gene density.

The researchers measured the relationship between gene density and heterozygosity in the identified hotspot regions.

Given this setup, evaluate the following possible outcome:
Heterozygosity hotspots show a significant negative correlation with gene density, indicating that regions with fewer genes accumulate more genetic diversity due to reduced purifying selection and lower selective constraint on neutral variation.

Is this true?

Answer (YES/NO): NO